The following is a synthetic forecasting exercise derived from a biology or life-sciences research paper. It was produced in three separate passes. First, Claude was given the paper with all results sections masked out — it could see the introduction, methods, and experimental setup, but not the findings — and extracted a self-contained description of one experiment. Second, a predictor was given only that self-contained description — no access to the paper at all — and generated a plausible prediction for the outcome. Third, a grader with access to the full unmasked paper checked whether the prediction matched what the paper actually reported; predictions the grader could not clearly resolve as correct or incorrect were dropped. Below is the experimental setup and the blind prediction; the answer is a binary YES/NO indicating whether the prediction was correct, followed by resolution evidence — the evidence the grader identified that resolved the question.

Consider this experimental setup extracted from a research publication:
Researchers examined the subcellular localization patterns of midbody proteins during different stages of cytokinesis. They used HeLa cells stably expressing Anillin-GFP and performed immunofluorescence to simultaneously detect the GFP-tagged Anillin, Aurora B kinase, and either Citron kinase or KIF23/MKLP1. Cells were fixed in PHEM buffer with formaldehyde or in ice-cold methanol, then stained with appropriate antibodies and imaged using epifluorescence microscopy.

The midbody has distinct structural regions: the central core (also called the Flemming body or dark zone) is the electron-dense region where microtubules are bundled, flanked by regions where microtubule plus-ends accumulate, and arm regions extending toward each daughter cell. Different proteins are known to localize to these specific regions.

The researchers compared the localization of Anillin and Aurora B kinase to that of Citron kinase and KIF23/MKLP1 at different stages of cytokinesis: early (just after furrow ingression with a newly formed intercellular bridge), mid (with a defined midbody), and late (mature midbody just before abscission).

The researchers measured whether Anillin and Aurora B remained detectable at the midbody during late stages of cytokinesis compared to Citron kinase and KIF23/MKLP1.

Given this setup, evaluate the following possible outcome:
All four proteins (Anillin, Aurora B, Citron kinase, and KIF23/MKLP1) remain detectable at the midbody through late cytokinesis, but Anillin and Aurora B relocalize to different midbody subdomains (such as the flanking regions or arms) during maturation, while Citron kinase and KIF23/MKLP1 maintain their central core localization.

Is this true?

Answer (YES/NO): NO